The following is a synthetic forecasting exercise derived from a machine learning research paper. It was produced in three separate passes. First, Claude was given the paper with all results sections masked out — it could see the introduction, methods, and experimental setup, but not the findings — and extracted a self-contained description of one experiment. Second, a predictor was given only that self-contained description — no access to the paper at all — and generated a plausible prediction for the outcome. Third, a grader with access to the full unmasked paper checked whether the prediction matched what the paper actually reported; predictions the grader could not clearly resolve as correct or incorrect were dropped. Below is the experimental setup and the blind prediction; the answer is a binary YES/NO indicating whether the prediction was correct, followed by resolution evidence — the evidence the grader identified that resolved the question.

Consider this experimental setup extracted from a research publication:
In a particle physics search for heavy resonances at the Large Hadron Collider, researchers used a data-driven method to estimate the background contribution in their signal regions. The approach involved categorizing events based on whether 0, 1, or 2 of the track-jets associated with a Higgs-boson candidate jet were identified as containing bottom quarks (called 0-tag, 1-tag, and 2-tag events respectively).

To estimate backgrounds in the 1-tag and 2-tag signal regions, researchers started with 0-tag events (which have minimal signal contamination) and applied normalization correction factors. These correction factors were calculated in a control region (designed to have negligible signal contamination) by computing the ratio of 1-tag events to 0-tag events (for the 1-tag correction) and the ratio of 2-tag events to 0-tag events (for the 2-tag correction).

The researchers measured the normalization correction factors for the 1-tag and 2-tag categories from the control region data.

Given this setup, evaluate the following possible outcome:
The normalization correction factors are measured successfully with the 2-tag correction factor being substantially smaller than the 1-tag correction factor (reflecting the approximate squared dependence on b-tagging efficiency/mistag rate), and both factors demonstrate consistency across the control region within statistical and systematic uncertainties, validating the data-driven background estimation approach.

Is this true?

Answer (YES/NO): YES